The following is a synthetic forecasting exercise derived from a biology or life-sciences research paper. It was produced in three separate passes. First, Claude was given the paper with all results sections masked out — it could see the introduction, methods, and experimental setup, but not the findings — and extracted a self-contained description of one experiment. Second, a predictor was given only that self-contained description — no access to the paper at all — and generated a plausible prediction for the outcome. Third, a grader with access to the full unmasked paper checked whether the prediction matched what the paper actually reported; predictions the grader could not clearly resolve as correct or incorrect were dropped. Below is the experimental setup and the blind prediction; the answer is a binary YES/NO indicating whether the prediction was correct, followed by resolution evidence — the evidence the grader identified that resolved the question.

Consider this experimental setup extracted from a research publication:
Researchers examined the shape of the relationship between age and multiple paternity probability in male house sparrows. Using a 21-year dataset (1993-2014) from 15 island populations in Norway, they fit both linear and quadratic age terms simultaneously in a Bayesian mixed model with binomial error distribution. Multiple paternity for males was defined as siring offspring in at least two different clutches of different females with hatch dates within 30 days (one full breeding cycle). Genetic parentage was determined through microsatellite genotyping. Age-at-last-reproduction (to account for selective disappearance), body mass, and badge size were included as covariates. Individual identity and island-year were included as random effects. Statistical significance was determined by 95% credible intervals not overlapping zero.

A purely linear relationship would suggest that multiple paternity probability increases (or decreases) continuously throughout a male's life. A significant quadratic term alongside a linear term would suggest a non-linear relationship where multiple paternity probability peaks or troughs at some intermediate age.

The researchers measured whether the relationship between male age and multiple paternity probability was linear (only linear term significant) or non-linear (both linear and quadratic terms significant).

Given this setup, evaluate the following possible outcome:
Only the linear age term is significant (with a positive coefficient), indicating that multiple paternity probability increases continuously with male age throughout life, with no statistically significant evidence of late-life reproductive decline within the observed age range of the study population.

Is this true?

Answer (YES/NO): NO